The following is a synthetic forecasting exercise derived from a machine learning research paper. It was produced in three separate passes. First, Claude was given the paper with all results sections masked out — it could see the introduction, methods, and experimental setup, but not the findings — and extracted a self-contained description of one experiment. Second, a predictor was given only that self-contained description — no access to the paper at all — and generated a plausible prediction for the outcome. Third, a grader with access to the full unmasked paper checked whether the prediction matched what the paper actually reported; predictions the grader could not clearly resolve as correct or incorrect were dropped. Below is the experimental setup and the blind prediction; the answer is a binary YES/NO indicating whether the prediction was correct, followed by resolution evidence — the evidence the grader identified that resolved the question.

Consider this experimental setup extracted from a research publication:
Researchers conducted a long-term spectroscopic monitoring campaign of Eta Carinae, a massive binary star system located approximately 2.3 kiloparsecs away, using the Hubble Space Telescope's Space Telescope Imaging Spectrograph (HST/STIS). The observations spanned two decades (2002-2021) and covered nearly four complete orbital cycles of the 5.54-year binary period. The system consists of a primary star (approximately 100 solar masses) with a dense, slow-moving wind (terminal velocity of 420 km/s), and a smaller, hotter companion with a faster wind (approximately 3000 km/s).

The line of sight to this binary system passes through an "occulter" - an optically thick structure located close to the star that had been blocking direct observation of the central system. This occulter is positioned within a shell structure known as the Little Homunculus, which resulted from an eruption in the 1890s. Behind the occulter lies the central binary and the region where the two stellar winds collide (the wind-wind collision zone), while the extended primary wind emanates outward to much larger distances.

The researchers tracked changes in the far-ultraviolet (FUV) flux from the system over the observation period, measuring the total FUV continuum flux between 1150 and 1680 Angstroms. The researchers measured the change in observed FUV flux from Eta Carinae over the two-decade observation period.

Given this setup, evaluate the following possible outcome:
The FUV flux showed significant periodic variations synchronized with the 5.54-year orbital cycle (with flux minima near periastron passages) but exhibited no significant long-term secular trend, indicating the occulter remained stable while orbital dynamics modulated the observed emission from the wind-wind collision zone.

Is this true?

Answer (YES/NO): NO